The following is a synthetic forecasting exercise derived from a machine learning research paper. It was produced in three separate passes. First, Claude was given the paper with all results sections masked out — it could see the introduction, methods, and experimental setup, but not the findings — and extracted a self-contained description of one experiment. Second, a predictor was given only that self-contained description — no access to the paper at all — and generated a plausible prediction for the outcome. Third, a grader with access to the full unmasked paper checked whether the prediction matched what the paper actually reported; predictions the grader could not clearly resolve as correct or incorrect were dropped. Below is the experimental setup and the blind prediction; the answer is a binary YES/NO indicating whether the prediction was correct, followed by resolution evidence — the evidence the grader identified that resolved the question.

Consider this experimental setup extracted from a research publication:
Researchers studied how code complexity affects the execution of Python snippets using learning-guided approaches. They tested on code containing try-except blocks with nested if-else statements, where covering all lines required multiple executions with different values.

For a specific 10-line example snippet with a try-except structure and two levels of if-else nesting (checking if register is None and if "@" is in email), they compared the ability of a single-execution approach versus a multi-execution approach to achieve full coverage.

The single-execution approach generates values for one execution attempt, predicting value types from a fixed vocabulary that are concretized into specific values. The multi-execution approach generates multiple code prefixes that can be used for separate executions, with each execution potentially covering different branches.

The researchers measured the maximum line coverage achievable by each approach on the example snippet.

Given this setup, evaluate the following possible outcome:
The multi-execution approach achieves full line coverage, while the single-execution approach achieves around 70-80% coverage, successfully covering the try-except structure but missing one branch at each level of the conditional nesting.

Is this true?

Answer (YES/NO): NO